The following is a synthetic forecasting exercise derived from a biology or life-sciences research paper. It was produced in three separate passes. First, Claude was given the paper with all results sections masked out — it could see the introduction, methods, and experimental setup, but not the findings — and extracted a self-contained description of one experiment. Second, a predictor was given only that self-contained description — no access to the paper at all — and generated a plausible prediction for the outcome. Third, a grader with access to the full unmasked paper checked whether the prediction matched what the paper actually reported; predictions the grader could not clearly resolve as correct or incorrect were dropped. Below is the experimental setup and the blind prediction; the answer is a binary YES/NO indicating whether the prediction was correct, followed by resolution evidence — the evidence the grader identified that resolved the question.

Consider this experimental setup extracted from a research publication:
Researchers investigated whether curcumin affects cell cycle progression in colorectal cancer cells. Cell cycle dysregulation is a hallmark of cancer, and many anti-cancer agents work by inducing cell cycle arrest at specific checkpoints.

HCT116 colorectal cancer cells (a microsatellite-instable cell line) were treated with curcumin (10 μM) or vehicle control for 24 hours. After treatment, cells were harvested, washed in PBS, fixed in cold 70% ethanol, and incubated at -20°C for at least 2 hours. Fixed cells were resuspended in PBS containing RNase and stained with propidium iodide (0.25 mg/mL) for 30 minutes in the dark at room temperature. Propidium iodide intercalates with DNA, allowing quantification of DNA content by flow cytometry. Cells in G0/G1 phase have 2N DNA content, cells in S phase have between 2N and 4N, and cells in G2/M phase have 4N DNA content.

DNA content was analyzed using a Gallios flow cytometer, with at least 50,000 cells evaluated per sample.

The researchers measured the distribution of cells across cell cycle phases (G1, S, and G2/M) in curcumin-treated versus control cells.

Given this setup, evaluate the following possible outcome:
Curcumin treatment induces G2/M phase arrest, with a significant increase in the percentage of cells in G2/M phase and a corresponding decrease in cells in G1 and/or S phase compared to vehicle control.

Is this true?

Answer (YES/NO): YES